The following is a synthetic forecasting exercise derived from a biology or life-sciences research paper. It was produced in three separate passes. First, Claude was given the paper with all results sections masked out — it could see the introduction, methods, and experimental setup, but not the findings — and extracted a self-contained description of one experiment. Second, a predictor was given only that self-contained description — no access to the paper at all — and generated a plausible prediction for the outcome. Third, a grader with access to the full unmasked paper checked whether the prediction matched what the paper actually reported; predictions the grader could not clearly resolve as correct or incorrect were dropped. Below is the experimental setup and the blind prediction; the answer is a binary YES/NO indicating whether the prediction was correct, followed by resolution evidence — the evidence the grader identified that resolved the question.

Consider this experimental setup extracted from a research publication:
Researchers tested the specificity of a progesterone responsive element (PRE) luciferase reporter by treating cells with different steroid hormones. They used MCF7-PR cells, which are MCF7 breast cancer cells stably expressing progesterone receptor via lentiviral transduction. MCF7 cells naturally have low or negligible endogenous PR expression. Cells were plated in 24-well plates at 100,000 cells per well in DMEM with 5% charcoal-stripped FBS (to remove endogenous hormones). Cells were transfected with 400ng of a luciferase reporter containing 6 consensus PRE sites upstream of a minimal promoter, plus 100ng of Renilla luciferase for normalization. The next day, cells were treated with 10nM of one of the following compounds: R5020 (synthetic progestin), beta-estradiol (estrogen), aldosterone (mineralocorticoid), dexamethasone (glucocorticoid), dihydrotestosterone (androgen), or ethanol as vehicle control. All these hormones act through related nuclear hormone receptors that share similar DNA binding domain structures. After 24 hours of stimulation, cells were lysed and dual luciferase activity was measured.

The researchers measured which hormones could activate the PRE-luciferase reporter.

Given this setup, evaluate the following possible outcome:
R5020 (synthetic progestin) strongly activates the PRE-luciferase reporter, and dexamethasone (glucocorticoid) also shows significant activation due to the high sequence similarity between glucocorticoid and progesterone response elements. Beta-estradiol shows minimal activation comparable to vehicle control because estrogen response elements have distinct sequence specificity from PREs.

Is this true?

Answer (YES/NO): NO